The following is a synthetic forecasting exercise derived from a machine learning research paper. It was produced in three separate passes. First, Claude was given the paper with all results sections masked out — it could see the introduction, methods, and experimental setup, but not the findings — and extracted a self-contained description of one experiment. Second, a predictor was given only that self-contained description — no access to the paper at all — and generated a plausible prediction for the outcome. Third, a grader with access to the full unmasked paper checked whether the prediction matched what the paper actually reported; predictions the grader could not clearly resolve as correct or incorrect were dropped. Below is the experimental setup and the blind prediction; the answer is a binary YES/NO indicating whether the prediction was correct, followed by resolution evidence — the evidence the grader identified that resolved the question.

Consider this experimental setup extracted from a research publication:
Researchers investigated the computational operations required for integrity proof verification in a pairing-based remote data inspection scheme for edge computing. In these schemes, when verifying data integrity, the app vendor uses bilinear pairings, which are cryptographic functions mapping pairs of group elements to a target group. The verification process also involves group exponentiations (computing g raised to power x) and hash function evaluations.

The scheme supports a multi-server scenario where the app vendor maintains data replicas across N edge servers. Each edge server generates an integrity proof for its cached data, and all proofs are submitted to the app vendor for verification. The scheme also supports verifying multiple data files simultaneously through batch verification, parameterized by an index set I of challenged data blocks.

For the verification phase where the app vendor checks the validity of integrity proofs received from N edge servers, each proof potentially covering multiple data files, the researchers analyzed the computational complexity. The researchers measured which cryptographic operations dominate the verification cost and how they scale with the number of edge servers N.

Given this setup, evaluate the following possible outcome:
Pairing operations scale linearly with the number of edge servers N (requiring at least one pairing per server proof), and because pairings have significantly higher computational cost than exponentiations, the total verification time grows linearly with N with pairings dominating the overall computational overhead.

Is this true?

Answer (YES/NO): NO